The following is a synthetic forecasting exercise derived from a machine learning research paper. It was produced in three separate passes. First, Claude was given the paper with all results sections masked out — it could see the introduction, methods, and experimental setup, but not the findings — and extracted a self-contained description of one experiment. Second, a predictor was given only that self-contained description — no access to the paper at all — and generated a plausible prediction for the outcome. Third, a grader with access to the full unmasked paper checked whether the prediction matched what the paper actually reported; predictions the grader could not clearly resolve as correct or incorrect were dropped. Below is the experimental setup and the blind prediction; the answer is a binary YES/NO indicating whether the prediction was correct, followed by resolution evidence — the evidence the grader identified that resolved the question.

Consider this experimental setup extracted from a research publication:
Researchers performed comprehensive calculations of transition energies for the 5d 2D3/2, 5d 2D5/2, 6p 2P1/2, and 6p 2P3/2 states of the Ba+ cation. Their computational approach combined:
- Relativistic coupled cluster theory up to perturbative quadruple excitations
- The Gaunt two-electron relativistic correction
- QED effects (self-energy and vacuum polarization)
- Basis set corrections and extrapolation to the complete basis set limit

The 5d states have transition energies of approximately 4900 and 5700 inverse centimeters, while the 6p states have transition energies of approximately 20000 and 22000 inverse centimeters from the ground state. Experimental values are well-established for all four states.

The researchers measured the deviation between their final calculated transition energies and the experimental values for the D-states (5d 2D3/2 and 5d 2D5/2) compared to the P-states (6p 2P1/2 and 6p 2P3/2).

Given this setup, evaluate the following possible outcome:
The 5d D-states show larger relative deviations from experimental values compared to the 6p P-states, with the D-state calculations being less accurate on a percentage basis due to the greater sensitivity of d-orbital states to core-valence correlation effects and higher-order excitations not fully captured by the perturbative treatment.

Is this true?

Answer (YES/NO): NO